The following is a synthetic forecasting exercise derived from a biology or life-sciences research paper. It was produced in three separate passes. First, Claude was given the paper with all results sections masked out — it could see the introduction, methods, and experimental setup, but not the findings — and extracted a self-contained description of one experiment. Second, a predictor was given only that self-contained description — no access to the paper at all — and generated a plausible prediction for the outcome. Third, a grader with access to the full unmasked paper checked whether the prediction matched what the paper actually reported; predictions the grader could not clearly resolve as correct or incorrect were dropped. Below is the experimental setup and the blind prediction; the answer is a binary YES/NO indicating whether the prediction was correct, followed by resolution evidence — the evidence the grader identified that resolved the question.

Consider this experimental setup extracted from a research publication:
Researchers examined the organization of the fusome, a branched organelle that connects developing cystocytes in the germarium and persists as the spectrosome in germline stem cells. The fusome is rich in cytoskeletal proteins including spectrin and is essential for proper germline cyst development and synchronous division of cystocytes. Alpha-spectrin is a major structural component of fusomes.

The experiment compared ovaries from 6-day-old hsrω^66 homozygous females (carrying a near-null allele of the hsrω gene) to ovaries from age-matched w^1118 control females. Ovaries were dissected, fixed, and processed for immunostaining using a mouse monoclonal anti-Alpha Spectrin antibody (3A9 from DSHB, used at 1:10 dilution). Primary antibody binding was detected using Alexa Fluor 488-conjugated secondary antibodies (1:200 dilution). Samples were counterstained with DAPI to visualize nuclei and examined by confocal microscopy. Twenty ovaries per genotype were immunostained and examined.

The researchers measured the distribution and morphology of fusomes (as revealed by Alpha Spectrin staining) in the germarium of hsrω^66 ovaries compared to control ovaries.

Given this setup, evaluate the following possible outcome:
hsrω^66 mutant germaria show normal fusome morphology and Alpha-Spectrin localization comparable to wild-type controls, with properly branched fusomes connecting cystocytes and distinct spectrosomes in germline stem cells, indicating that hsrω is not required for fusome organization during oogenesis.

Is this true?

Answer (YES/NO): NO